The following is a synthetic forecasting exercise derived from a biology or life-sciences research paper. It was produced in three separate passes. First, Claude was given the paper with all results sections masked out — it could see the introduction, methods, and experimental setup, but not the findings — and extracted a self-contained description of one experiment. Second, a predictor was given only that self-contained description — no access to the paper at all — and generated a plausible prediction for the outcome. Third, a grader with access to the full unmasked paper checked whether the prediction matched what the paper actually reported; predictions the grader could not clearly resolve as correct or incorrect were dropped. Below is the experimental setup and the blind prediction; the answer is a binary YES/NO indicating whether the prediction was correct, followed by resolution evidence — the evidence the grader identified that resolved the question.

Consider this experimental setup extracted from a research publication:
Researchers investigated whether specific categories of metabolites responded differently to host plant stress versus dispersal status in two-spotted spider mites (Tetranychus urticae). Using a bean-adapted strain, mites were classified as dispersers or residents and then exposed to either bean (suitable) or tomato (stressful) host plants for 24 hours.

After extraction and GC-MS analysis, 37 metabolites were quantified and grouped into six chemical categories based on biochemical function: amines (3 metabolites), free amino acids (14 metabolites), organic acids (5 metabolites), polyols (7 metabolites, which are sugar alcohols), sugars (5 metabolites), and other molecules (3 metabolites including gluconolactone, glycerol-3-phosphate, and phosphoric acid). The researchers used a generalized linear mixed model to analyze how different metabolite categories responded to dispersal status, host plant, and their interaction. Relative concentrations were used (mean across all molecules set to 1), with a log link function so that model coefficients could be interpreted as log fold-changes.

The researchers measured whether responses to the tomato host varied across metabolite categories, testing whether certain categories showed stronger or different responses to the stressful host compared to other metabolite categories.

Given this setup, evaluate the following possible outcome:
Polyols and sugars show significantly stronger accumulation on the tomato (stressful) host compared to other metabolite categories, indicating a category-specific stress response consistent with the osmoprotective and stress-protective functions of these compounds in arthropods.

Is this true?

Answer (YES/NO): NO